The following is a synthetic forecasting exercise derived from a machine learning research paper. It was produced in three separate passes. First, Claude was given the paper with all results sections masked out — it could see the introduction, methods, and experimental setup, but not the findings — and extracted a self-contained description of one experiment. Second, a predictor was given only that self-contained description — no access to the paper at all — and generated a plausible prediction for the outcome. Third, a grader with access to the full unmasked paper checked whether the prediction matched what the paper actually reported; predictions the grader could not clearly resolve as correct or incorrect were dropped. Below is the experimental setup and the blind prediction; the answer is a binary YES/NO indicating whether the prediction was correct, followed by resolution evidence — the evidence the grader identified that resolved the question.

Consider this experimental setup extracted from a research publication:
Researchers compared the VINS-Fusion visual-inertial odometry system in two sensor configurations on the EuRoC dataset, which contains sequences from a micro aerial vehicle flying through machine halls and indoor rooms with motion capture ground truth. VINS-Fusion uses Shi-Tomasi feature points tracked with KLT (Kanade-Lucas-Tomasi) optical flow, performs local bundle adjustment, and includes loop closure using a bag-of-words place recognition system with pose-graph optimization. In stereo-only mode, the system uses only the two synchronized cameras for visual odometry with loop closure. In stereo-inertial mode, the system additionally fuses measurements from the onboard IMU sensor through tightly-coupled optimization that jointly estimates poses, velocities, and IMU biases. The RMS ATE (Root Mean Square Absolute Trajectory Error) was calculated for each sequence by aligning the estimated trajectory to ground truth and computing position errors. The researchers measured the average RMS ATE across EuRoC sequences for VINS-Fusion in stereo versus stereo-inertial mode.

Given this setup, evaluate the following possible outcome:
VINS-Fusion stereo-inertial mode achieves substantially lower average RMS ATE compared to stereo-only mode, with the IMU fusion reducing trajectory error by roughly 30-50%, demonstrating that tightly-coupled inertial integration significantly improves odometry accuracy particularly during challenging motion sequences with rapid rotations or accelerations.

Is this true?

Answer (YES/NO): NO